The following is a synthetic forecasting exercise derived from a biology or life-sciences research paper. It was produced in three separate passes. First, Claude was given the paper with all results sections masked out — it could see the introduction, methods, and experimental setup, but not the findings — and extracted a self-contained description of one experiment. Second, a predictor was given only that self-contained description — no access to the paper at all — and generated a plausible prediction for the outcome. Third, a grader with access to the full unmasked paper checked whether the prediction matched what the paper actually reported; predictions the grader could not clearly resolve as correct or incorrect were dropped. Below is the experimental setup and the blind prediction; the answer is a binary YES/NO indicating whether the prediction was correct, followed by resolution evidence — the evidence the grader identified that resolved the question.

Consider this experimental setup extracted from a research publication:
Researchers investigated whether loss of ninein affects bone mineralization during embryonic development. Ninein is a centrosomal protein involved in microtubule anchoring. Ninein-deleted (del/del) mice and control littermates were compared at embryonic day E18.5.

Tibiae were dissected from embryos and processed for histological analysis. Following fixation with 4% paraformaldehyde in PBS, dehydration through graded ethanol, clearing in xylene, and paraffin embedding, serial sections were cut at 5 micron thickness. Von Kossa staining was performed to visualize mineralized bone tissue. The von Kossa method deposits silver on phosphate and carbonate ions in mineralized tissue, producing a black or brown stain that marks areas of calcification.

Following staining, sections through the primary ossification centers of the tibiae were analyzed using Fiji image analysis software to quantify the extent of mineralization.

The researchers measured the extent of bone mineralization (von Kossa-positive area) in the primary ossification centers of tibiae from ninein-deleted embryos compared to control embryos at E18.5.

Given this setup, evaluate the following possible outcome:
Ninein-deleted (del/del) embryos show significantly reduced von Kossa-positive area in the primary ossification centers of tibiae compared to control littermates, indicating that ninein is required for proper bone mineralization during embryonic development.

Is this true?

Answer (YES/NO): NO